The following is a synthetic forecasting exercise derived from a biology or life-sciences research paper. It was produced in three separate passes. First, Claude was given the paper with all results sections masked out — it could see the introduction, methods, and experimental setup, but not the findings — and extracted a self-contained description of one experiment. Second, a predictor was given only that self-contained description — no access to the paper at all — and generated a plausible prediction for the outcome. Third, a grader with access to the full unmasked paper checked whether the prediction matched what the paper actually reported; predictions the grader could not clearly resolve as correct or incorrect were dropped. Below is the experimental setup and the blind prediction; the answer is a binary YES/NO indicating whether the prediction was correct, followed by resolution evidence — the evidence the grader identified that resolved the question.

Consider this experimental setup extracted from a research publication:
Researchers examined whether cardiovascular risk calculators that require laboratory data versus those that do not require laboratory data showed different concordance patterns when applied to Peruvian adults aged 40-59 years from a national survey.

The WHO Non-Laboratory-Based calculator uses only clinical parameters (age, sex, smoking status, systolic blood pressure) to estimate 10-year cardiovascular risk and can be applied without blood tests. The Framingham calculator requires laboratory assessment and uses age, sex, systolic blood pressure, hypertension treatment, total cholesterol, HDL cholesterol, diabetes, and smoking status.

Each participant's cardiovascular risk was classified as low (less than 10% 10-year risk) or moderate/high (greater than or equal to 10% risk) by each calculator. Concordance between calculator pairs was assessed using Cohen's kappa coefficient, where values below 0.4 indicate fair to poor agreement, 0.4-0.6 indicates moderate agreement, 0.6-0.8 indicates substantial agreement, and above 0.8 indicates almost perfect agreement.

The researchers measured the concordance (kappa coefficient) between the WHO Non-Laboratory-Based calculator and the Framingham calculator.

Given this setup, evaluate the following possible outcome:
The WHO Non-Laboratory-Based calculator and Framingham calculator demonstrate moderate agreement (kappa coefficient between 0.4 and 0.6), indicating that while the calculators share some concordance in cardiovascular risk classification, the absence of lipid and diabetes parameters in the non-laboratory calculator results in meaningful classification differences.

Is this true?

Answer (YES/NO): NO